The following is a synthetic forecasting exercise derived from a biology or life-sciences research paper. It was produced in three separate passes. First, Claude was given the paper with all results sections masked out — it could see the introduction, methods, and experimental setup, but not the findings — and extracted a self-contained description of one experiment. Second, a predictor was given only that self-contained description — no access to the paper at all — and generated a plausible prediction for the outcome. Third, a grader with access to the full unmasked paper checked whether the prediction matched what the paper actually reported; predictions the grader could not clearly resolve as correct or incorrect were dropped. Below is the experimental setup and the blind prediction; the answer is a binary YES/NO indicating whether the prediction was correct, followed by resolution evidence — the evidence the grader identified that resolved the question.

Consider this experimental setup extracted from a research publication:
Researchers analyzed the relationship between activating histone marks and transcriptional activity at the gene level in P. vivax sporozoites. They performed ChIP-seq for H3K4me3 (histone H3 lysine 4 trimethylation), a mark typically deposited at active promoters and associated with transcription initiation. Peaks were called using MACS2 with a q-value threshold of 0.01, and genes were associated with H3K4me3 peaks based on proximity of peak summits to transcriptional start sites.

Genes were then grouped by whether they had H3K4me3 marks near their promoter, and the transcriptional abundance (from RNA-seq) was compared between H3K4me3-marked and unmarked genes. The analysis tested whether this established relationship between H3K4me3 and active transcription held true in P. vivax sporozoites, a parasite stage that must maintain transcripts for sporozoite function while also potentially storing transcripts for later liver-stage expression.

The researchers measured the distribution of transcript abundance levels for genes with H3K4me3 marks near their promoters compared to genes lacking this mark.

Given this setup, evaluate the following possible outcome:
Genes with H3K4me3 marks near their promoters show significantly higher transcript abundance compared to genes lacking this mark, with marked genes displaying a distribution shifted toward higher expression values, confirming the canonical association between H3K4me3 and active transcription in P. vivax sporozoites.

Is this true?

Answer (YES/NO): YES